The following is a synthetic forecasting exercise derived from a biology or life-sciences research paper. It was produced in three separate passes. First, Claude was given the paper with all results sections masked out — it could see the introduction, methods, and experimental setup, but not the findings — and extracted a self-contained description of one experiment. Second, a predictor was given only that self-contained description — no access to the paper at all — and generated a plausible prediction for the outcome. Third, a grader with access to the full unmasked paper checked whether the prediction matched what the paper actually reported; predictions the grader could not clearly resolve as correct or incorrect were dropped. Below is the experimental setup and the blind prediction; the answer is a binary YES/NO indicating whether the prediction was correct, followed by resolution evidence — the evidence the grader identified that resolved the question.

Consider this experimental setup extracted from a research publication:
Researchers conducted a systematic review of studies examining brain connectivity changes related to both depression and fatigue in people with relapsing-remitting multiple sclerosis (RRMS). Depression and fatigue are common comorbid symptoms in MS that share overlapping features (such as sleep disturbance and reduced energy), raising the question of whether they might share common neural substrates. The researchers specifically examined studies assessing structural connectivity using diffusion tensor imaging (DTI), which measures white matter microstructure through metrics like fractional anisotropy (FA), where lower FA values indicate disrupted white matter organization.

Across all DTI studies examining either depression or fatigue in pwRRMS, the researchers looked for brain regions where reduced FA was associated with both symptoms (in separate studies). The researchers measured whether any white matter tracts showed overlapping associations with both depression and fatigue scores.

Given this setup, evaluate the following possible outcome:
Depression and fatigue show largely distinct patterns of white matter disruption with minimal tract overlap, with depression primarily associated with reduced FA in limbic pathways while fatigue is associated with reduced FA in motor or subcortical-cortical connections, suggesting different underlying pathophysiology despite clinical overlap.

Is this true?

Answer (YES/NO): YES